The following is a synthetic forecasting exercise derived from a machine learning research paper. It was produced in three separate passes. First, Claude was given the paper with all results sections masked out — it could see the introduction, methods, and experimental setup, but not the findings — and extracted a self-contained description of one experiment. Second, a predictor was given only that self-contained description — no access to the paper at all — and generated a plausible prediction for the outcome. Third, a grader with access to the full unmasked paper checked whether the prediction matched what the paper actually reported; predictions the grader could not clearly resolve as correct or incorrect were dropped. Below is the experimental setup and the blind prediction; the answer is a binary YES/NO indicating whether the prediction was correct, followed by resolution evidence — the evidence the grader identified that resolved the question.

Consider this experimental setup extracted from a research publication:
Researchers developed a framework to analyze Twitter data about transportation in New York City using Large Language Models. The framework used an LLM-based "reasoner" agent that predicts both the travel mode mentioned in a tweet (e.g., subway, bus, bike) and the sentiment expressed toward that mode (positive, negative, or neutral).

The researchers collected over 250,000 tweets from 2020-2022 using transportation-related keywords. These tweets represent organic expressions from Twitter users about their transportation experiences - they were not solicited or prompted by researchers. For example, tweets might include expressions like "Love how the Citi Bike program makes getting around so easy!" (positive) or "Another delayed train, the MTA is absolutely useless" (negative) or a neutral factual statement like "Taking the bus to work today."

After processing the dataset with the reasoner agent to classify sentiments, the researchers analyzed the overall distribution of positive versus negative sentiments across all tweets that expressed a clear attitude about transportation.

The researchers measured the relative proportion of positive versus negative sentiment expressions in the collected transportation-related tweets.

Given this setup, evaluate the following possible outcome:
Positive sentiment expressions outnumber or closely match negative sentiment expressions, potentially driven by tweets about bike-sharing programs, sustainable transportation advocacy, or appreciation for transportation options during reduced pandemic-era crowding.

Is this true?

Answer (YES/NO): NO